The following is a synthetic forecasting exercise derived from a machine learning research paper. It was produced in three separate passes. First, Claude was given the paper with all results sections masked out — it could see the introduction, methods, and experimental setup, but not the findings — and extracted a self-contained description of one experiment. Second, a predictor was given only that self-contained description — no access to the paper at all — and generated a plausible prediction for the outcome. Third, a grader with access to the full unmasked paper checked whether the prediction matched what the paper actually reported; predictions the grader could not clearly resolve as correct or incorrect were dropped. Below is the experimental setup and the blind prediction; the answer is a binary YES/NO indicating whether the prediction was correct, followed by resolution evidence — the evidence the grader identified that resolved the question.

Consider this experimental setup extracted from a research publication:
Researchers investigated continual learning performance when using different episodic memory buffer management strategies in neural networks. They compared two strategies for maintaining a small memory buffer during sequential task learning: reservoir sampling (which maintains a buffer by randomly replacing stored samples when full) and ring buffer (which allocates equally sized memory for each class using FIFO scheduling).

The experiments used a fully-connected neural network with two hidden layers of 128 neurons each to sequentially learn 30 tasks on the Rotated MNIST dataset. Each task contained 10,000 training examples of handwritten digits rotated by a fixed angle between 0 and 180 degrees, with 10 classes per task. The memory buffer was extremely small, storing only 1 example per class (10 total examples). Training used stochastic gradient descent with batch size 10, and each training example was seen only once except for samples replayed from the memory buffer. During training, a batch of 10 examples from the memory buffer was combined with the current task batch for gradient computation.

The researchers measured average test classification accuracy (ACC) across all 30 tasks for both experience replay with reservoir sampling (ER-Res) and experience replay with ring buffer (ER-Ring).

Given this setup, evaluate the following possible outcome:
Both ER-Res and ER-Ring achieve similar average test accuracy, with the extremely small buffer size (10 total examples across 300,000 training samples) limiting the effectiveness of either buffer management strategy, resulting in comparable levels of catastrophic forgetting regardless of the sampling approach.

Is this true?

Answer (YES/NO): NO